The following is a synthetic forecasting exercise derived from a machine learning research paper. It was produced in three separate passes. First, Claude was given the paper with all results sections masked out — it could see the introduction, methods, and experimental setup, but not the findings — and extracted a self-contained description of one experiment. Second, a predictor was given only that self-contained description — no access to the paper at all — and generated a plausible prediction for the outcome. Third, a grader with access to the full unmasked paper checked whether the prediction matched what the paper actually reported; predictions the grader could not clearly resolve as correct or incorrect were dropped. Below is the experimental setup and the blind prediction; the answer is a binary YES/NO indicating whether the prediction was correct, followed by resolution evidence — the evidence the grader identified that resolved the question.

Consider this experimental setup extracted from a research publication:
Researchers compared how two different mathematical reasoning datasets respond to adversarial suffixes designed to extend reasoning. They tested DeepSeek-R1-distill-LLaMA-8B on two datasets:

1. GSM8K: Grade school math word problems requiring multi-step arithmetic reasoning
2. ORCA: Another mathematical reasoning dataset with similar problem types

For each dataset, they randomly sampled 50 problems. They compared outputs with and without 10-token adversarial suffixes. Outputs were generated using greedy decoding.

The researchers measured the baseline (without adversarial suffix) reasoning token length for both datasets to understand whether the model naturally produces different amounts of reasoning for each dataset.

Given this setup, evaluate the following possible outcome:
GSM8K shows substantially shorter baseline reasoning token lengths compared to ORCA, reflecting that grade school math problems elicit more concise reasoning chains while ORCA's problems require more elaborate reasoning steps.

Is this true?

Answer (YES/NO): NO